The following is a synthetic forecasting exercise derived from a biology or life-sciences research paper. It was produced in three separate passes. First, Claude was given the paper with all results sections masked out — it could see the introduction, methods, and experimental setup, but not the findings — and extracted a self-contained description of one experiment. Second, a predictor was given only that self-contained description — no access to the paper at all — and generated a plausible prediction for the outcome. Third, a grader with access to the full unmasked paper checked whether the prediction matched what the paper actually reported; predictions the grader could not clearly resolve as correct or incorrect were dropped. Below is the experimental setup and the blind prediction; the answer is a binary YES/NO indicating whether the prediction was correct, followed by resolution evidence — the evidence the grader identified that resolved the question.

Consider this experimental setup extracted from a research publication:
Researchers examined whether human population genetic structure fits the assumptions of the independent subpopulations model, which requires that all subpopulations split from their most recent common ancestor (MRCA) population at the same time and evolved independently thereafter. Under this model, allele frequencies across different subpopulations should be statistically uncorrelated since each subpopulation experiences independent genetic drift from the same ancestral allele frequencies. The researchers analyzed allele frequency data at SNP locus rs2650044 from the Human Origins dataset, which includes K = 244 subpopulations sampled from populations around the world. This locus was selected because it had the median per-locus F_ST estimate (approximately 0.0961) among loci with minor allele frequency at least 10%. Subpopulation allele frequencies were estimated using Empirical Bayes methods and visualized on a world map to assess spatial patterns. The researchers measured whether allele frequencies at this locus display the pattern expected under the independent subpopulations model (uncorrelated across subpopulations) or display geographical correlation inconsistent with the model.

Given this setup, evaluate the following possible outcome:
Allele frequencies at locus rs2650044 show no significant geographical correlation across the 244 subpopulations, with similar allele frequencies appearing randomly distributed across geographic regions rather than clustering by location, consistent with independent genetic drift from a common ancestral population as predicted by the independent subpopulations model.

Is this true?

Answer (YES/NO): NO